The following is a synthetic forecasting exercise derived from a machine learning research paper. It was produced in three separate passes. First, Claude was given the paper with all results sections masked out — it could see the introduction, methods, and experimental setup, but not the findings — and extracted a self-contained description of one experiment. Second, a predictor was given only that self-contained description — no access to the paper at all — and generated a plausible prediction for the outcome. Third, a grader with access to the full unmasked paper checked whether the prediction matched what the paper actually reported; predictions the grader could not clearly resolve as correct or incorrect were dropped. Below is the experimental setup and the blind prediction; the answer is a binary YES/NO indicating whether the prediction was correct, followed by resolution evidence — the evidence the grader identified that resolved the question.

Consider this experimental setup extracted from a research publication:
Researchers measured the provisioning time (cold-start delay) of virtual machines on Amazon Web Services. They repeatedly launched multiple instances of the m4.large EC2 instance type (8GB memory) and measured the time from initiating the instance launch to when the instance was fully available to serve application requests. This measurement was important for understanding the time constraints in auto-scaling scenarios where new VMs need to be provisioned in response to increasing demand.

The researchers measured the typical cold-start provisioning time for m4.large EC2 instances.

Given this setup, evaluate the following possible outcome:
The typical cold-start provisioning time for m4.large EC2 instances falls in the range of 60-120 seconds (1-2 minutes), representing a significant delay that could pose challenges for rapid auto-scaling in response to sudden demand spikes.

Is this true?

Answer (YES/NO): YES